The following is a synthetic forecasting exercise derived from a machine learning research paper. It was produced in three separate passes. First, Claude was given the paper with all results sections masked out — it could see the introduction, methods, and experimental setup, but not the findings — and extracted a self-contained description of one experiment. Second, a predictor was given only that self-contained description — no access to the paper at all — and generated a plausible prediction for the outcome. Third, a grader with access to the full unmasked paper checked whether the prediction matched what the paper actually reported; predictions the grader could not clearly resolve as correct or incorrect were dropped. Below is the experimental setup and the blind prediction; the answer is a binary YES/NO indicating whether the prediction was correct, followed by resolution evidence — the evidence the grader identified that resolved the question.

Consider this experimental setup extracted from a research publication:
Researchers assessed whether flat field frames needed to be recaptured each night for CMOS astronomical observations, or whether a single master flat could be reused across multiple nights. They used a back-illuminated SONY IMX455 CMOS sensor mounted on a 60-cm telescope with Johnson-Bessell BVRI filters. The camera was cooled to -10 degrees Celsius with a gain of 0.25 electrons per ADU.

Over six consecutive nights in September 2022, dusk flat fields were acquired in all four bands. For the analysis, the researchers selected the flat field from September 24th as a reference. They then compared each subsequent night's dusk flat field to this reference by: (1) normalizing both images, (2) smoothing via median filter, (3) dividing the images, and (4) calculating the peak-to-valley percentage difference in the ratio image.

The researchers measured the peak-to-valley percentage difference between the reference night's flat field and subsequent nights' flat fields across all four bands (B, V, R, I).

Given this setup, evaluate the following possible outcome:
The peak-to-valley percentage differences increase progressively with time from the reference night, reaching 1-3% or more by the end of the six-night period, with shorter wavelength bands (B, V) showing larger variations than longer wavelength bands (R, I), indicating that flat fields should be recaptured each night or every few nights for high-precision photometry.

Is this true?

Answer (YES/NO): NO